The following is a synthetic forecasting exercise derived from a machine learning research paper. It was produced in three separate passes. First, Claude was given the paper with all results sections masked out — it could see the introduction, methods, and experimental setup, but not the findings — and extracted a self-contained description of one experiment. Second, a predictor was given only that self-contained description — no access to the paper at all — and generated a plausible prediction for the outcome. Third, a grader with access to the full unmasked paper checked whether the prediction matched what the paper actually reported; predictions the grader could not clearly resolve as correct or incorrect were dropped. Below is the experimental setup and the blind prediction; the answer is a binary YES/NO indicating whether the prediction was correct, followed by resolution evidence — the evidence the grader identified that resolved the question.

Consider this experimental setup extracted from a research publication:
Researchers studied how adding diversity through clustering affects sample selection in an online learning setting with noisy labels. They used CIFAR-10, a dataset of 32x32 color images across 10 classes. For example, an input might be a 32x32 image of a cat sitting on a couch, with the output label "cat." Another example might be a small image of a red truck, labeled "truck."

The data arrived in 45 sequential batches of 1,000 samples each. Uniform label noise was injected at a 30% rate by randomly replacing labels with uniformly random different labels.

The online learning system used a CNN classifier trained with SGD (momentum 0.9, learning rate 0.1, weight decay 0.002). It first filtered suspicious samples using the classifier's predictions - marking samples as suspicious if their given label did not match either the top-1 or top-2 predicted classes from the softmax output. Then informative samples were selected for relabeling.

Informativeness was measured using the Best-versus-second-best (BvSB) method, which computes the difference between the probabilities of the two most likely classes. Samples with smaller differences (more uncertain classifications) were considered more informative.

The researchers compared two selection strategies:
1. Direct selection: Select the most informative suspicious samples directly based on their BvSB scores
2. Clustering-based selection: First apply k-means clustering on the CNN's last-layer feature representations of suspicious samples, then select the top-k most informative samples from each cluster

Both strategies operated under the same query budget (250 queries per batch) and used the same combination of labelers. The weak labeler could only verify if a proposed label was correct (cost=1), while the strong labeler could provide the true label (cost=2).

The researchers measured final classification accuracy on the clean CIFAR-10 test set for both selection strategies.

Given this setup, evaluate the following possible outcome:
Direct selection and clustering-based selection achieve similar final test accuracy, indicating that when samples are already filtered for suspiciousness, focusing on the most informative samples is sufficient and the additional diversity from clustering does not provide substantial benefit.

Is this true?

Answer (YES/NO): NO